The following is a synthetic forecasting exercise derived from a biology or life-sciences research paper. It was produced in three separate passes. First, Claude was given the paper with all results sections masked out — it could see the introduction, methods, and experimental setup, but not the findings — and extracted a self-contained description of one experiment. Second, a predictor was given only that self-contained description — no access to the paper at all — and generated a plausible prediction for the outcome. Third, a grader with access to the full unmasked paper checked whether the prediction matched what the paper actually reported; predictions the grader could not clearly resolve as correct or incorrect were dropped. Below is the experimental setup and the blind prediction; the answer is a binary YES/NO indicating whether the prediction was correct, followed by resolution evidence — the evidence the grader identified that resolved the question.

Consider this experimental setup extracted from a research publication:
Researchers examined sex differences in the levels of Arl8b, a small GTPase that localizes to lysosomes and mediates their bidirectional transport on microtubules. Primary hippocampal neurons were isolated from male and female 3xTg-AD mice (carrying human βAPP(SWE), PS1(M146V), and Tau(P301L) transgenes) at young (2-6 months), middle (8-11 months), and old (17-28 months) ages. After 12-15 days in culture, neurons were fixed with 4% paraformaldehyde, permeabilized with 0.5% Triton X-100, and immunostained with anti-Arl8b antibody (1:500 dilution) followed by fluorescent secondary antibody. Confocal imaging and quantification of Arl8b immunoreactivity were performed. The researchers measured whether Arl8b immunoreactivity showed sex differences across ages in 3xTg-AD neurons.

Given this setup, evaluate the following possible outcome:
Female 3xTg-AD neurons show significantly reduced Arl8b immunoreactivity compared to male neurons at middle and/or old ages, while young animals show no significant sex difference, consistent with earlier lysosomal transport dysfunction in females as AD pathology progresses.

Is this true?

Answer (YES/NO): NO